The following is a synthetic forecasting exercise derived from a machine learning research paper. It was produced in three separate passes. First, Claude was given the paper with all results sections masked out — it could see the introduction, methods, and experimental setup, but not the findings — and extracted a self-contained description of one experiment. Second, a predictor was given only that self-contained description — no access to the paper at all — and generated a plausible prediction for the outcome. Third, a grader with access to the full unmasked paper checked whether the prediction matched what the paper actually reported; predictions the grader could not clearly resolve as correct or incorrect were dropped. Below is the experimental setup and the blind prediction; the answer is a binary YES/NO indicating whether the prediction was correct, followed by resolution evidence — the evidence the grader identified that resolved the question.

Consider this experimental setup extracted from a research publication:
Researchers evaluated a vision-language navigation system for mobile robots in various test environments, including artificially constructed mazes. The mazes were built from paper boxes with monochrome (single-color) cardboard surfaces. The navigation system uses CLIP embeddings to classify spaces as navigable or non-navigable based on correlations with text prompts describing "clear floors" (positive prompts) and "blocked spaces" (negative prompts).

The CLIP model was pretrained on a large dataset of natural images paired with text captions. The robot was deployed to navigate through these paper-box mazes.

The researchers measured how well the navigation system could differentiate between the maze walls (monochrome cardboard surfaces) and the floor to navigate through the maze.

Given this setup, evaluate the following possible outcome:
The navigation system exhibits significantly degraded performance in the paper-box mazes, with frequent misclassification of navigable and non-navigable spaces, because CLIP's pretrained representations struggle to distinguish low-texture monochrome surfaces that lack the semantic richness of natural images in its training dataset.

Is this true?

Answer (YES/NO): YES